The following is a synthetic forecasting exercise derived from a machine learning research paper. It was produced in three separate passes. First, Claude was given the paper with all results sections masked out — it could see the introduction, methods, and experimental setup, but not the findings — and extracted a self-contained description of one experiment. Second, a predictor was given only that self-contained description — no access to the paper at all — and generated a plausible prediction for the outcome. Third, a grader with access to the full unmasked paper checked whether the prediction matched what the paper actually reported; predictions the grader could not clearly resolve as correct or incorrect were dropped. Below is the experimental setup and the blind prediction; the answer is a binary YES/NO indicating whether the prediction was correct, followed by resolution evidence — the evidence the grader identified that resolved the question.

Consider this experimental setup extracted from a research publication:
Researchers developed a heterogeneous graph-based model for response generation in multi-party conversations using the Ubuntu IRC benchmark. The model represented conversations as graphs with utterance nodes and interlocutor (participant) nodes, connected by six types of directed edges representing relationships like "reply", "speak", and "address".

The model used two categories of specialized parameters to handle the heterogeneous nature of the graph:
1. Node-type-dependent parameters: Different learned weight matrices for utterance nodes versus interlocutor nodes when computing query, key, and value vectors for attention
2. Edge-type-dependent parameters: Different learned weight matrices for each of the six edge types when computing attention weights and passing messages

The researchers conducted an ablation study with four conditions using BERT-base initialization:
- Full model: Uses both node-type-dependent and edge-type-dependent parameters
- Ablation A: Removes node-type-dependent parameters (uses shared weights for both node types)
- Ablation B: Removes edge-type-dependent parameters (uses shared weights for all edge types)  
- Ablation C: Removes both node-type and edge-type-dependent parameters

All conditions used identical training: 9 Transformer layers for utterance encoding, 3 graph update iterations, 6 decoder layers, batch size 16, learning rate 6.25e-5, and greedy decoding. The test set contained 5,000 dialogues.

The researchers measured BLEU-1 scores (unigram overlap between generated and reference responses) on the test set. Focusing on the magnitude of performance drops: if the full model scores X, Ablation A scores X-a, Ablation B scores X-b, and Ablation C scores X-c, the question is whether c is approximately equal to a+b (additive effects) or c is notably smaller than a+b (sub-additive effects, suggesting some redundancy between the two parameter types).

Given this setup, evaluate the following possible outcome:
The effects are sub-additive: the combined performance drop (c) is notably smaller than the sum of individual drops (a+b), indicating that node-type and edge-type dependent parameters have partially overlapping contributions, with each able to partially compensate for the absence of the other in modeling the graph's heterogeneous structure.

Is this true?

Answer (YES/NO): YES